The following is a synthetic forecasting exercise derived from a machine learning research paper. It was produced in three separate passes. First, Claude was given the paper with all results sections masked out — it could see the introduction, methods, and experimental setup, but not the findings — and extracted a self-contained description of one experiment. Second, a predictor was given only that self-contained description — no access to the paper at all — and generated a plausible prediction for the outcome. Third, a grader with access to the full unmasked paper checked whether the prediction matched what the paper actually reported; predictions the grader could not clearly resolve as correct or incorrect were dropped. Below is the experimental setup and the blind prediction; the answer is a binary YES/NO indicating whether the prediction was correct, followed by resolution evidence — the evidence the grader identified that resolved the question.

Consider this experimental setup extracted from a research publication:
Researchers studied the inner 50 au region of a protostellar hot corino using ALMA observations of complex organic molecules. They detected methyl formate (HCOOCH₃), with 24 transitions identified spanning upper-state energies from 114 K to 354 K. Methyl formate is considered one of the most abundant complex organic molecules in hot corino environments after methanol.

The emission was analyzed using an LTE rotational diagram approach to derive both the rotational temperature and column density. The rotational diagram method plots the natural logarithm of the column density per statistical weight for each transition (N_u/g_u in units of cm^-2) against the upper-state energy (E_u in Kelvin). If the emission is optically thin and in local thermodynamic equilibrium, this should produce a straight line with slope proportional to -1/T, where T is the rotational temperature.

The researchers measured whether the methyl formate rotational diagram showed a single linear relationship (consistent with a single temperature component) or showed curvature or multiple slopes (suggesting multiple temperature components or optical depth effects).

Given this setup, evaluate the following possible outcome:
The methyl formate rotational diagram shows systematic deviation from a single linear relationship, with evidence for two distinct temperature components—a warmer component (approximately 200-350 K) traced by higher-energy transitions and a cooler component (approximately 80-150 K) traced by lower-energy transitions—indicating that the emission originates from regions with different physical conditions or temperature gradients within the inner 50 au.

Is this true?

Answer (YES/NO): NO